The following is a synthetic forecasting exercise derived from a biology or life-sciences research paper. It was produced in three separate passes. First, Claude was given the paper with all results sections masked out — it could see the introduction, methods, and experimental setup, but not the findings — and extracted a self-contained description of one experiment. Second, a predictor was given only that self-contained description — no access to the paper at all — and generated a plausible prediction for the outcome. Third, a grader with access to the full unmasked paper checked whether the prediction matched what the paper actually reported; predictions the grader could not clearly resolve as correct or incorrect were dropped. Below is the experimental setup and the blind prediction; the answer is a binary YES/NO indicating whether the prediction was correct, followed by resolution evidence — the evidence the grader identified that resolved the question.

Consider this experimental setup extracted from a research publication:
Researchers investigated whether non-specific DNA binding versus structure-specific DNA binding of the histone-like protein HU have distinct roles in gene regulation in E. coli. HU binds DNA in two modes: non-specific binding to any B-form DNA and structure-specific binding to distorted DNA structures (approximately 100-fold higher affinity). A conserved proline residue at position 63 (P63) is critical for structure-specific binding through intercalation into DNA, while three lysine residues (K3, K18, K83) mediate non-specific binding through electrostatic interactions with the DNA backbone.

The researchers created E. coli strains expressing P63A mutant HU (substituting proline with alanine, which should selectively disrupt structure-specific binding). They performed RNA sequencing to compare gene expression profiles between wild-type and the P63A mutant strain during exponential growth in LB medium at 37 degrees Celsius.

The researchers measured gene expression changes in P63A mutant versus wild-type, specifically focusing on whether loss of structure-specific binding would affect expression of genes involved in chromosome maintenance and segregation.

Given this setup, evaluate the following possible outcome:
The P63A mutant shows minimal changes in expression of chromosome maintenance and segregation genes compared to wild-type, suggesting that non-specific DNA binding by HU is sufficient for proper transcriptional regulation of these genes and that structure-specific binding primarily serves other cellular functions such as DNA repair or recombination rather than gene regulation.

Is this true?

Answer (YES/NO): NO